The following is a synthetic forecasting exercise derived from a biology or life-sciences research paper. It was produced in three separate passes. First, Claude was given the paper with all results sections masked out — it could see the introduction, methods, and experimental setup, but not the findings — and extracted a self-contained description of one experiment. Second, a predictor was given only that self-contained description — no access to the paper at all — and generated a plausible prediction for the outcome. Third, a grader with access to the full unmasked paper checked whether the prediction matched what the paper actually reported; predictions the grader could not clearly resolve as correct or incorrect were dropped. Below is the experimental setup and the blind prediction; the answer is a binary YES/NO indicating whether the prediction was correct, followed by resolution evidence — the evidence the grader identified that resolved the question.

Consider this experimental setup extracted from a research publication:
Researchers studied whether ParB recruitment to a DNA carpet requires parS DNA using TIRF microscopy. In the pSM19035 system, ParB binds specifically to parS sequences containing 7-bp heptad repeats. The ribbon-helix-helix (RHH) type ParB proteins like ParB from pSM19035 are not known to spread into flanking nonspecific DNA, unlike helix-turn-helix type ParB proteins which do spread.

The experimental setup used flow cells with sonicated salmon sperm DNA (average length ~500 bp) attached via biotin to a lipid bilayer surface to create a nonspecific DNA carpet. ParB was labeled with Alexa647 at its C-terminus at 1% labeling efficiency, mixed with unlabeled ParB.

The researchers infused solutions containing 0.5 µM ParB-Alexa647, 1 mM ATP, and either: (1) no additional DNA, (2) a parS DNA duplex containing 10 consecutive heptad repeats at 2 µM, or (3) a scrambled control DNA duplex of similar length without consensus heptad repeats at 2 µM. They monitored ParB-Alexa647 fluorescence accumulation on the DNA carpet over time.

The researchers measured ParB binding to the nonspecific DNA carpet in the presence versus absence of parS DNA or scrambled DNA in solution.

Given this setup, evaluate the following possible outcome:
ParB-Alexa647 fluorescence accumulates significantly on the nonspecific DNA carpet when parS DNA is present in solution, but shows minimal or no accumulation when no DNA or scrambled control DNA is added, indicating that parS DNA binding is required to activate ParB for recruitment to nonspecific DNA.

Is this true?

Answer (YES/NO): NO